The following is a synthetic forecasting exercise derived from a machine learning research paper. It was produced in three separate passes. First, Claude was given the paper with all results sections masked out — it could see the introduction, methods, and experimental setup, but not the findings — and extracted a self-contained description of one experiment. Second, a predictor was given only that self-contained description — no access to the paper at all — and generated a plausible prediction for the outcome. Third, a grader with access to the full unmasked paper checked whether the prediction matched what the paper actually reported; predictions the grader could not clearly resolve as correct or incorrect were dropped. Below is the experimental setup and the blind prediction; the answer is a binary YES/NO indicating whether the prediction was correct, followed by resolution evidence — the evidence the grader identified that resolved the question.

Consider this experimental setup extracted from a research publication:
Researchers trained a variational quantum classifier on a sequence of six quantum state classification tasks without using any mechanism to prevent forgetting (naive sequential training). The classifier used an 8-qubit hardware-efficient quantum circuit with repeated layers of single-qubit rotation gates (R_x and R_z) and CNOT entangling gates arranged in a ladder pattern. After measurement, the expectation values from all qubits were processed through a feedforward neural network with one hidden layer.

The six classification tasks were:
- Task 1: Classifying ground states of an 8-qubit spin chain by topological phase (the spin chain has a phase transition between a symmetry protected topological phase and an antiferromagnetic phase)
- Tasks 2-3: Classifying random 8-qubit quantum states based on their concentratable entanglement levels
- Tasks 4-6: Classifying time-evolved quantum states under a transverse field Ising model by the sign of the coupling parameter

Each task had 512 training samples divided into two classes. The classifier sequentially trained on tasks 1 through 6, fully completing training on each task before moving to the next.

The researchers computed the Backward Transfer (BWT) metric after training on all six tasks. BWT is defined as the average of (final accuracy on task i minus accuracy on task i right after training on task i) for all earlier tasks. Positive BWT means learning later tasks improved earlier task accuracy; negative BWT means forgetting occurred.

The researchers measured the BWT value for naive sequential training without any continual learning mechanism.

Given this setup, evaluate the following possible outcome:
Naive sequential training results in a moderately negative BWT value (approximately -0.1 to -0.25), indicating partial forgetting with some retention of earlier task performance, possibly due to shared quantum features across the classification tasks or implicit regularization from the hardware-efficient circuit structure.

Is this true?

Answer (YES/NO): NO